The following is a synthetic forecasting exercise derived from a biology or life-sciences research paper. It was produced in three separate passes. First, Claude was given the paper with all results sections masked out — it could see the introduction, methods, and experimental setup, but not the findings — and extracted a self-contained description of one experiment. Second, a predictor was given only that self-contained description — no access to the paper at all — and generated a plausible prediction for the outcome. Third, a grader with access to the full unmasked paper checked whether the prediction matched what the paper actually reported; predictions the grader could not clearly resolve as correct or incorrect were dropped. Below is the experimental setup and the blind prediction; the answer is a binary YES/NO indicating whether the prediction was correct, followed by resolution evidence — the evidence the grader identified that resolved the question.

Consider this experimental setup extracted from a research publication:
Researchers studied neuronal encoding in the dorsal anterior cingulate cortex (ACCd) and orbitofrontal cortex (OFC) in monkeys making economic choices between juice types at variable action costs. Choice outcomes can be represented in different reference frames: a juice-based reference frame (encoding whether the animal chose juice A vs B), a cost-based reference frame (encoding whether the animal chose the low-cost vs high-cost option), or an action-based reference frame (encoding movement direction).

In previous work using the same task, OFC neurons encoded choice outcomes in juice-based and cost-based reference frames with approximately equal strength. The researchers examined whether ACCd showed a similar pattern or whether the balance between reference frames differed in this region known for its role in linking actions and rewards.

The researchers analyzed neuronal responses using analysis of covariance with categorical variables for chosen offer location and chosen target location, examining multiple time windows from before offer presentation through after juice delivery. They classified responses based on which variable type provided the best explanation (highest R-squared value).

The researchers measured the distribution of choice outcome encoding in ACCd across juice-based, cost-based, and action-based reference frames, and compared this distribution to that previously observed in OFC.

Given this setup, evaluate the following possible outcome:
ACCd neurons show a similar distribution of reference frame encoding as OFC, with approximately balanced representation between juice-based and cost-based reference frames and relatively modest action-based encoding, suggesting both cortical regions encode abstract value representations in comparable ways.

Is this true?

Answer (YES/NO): NO